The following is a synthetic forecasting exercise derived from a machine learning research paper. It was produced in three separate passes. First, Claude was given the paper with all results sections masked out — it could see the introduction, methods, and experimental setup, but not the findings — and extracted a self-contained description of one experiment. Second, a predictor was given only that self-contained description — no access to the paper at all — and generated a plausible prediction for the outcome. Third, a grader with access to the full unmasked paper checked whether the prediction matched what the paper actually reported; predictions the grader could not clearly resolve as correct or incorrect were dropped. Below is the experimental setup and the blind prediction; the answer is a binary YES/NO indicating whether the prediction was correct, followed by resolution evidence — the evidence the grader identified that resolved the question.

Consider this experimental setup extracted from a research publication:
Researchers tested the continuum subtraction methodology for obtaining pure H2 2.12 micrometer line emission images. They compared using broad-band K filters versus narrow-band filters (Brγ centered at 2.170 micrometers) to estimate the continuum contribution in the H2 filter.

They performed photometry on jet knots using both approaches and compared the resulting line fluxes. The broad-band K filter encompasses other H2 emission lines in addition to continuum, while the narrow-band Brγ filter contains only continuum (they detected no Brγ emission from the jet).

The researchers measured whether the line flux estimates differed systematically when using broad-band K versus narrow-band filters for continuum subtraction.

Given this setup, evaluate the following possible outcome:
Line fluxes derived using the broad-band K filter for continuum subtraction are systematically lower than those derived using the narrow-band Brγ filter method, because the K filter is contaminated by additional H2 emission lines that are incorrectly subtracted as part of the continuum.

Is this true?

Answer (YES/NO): YES